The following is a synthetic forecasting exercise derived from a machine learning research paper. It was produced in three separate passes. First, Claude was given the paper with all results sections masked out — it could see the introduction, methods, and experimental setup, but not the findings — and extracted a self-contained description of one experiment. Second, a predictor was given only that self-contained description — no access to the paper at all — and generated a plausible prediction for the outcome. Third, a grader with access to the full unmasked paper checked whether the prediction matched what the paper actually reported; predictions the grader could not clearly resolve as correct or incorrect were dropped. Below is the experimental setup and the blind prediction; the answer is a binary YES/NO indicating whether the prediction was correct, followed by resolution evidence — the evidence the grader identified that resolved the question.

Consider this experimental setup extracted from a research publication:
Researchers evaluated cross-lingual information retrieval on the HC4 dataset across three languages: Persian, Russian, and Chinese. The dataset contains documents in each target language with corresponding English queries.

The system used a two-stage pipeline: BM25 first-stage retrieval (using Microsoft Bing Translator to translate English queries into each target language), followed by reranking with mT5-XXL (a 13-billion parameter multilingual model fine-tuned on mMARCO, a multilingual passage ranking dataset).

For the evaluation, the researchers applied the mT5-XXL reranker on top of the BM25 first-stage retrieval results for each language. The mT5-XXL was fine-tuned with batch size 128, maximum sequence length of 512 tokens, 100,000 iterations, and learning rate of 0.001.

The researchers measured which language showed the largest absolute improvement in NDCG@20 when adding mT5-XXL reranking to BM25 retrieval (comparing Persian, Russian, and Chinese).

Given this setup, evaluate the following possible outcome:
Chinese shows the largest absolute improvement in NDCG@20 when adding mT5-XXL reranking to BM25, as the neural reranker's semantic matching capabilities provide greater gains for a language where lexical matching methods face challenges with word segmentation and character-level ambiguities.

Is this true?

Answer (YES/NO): YES